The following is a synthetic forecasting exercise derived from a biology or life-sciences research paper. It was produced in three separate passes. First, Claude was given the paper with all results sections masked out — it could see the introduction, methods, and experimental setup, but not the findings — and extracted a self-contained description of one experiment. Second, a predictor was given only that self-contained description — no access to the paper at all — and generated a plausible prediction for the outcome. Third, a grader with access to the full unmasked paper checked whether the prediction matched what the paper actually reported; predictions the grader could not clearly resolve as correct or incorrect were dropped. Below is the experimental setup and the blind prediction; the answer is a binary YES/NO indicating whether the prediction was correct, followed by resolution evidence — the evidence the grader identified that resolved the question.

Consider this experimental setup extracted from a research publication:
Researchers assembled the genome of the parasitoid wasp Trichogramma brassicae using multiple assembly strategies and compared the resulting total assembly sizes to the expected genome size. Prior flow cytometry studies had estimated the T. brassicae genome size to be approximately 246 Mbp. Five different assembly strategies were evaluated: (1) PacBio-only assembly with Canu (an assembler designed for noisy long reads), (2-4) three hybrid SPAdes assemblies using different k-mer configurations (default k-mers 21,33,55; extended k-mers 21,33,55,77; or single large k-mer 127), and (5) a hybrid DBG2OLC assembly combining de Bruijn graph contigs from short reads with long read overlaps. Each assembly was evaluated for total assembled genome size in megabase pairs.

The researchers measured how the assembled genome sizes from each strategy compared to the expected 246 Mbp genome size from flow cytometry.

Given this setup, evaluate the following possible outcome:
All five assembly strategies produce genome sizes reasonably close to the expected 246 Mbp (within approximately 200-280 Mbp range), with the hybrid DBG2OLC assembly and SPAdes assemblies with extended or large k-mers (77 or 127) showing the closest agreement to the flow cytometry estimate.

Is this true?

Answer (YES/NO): NO